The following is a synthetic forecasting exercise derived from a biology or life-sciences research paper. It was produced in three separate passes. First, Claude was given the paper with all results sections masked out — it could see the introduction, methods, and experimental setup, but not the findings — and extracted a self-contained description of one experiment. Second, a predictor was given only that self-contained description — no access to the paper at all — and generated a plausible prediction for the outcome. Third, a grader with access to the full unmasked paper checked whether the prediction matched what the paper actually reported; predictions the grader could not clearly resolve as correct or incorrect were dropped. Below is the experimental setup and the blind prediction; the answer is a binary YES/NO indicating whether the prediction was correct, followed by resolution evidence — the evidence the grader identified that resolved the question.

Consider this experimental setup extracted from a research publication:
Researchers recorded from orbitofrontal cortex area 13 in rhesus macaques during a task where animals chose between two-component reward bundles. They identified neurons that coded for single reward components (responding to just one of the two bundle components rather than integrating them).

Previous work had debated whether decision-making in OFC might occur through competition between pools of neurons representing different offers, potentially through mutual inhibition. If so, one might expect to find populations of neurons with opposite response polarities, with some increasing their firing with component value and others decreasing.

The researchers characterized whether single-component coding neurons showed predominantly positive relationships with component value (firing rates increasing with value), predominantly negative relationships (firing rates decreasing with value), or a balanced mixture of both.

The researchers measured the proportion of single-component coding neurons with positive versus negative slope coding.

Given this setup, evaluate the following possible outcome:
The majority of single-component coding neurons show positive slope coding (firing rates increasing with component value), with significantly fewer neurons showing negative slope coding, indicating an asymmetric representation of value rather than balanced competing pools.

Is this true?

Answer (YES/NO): NO